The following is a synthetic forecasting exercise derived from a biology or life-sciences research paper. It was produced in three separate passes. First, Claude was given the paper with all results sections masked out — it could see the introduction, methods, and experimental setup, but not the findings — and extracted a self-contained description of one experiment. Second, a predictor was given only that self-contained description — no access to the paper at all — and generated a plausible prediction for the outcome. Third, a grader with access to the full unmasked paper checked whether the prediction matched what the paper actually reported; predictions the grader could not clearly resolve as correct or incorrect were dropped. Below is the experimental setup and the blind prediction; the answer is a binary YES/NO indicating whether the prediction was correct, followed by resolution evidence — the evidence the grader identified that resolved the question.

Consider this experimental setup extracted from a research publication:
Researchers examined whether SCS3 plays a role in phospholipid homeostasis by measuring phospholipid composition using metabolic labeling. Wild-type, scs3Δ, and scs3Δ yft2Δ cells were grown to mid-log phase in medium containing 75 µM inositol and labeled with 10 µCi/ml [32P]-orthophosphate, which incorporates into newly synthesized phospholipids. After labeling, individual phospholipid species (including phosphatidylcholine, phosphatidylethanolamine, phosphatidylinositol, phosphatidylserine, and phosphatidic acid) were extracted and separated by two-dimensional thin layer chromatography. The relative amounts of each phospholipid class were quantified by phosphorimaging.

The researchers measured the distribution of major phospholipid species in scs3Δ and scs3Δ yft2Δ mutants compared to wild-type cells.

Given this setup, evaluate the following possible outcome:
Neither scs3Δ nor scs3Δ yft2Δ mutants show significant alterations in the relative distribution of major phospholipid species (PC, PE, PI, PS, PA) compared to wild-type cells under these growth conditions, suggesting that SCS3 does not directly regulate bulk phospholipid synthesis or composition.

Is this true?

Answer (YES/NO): NO